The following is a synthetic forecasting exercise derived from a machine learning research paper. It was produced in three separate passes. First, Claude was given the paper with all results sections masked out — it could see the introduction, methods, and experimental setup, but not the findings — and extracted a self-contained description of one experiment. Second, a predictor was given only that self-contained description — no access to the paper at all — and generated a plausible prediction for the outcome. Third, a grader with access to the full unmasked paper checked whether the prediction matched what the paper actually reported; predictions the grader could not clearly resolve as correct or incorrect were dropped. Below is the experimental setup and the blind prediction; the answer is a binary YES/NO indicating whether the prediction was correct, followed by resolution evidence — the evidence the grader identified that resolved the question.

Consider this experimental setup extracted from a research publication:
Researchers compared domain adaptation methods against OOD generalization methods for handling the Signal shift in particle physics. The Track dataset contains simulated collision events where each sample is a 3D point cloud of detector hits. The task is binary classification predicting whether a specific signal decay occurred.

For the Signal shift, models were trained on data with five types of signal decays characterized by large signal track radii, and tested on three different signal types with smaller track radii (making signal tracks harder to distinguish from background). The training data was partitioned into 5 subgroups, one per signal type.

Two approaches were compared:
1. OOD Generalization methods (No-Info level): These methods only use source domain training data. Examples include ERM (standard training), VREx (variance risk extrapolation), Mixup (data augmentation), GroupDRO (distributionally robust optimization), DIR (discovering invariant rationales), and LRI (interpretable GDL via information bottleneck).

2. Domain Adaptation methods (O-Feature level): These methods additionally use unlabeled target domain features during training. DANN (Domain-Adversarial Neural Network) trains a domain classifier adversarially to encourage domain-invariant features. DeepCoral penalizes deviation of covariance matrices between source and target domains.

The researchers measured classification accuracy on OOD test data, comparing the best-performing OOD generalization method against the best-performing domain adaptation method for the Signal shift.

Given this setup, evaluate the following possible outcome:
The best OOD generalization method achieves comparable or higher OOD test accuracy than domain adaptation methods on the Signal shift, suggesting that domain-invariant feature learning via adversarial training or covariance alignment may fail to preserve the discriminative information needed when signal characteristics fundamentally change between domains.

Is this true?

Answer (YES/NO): NO